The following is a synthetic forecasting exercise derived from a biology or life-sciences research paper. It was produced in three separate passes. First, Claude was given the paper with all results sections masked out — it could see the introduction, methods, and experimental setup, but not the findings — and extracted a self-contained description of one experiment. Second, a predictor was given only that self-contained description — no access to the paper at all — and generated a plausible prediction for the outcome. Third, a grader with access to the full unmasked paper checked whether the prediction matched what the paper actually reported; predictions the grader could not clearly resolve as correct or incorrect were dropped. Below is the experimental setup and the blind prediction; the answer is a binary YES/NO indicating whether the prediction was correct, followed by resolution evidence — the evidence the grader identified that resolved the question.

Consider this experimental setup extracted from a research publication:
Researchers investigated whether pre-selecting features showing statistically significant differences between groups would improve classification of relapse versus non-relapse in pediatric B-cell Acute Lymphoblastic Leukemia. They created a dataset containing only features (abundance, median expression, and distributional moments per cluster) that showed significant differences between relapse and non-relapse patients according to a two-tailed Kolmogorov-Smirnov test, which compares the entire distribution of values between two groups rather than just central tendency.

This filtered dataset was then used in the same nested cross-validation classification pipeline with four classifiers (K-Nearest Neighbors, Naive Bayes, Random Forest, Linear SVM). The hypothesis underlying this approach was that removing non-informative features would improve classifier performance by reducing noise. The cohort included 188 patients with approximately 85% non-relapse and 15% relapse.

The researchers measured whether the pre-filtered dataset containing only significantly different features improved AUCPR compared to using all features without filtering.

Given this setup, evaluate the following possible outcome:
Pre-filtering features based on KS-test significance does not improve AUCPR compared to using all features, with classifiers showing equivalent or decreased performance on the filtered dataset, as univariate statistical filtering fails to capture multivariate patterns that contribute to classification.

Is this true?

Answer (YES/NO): NO